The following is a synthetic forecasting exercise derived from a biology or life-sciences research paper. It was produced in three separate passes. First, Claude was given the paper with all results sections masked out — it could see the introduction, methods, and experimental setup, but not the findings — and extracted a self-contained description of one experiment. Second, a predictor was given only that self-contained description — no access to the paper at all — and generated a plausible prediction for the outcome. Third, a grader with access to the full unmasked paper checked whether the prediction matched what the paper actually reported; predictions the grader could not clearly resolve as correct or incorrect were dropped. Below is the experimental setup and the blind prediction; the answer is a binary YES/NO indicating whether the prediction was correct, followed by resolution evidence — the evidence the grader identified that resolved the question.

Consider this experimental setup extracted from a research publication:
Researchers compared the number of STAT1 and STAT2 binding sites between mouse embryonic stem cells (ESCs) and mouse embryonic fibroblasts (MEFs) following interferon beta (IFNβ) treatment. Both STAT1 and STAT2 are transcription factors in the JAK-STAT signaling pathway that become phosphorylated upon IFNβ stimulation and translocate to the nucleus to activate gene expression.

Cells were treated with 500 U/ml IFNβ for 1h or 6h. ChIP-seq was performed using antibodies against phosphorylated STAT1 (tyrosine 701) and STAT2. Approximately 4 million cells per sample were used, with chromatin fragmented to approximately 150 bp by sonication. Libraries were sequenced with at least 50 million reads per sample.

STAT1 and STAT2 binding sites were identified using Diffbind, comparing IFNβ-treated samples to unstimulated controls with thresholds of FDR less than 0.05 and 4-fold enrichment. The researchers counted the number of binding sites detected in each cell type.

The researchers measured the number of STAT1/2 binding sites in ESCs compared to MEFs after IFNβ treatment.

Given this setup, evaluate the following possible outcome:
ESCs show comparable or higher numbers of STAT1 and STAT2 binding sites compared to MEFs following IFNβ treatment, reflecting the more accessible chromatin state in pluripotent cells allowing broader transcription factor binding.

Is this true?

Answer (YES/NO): NO